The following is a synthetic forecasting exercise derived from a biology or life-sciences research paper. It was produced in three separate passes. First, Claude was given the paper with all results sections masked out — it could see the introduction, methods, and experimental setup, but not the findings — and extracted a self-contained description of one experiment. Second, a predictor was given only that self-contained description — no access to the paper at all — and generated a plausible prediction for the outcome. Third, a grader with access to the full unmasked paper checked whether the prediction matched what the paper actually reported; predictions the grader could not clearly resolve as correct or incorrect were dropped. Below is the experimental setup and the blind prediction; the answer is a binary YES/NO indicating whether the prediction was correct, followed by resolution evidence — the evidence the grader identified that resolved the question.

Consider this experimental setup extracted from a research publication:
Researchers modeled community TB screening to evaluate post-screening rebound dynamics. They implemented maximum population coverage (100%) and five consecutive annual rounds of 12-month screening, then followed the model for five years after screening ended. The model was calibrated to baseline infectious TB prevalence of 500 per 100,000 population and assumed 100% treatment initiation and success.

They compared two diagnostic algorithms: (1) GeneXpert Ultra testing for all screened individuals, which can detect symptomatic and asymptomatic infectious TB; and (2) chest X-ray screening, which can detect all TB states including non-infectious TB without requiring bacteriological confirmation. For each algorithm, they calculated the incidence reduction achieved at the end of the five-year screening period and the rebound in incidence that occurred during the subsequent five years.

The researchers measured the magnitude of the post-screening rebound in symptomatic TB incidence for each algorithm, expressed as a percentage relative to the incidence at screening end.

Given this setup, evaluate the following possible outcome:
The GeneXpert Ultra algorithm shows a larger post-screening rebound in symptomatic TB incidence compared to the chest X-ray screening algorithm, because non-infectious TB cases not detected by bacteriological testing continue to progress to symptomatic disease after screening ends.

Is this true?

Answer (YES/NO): YES